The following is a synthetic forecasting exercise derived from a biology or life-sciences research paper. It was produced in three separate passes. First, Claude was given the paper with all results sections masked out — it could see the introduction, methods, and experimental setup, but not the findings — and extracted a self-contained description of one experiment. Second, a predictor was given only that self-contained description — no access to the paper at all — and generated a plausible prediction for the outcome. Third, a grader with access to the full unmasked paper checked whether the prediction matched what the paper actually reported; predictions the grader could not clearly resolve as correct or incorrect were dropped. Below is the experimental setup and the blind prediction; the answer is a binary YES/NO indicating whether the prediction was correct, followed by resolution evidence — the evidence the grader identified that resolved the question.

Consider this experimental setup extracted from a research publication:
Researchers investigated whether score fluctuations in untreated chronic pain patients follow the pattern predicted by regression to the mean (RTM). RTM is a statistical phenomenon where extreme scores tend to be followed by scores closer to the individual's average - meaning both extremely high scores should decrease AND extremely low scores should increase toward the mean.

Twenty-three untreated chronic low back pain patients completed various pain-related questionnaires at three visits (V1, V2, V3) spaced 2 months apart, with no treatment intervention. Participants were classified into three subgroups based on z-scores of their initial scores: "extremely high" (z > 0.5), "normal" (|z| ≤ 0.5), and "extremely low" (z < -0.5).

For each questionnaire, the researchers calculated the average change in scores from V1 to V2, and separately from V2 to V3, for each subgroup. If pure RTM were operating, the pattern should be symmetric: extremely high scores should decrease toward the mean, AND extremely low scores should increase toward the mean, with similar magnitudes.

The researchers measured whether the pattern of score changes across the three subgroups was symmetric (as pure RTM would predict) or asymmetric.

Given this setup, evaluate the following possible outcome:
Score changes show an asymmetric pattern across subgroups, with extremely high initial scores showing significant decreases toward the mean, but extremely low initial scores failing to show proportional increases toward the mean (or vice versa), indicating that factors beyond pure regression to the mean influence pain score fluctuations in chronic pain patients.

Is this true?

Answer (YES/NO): YES